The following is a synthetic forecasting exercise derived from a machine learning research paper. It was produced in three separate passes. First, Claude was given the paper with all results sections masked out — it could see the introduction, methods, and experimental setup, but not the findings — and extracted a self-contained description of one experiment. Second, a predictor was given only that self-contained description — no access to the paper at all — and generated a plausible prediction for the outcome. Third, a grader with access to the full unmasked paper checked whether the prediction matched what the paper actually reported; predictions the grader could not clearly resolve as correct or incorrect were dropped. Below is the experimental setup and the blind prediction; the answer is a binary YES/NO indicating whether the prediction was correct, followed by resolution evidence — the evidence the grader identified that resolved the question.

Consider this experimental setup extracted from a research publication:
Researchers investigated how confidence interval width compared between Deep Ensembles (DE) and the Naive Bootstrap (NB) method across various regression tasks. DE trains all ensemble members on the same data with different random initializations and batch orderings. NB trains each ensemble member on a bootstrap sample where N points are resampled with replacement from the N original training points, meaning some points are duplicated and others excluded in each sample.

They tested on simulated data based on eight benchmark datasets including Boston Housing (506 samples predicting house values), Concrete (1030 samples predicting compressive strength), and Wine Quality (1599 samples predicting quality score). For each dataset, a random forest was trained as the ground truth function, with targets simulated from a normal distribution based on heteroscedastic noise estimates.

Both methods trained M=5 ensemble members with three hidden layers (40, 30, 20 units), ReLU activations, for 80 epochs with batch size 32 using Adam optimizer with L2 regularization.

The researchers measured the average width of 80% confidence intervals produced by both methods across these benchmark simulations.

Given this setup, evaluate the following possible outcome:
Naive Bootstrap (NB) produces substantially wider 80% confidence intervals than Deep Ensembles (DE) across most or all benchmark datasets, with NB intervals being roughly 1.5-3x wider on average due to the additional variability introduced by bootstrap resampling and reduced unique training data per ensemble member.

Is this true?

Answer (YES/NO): NO